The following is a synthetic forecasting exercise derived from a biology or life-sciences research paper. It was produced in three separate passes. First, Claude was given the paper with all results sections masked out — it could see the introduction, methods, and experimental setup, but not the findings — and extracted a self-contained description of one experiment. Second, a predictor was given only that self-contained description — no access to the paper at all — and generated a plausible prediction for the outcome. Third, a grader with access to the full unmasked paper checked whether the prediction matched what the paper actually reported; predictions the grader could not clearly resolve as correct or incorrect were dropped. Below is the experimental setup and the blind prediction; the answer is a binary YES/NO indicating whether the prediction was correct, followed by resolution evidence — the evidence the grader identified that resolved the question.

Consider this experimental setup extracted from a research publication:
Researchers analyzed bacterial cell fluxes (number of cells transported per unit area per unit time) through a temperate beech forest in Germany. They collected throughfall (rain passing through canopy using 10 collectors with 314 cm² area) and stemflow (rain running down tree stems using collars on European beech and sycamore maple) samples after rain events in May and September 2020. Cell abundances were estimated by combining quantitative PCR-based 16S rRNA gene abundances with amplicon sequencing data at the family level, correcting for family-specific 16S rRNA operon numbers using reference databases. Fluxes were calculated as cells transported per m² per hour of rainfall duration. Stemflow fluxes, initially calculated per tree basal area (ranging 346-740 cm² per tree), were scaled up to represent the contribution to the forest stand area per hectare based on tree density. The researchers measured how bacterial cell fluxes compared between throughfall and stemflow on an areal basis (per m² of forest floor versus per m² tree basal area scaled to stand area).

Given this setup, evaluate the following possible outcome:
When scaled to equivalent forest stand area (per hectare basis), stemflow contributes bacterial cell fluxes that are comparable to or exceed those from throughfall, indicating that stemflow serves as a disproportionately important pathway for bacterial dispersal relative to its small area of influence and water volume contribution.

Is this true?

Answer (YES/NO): NO